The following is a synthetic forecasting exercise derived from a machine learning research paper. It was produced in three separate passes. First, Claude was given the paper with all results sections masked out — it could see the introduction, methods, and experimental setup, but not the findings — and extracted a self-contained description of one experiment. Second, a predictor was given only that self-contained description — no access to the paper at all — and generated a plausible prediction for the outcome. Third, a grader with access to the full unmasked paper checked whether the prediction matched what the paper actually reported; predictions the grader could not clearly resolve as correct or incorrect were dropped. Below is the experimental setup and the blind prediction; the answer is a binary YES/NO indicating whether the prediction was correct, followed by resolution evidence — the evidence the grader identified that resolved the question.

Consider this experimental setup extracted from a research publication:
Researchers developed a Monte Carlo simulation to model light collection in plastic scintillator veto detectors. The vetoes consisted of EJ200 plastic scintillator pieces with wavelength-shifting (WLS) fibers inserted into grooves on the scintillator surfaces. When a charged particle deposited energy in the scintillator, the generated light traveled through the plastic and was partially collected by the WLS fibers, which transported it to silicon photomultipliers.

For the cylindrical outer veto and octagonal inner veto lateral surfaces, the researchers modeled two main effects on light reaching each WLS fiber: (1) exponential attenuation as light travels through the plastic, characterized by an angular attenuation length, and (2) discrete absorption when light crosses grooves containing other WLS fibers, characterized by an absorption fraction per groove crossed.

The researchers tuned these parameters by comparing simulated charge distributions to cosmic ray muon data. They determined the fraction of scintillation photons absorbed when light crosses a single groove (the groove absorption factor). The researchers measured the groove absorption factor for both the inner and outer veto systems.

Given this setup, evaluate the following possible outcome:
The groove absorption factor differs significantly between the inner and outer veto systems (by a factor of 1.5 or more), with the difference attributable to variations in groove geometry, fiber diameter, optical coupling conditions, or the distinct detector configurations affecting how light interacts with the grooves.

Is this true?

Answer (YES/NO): NO